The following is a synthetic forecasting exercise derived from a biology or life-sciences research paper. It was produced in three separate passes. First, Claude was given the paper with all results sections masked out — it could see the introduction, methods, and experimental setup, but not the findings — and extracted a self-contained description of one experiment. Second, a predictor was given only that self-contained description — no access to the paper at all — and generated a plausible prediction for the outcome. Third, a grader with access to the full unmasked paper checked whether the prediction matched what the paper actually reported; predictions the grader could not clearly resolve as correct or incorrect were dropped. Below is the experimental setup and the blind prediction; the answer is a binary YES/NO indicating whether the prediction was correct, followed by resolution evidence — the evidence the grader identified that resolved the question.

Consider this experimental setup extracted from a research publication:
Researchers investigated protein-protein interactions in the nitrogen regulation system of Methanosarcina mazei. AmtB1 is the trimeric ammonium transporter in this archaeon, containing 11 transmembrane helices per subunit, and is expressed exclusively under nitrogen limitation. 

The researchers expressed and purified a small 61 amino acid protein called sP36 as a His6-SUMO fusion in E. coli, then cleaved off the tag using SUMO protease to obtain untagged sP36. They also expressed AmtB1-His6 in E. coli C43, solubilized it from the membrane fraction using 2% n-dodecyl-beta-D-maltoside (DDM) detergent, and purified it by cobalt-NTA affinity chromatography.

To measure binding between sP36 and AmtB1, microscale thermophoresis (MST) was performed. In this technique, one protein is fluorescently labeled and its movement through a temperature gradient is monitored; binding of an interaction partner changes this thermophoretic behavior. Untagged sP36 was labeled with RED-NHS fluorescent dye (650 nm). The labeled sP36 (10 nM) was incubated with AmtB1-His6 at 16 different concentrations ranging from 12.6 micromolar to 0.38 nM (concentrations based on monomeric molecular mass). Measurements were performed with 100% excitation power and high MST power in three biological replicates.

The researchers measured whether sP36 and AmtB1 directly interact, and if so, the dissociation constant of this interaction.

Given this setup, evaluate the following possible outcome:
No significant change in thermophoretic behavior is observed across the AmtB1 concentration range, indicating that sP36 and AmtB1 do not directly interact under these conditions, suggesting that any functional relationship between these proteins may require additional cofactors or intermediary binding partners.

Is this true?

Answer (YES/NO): NO